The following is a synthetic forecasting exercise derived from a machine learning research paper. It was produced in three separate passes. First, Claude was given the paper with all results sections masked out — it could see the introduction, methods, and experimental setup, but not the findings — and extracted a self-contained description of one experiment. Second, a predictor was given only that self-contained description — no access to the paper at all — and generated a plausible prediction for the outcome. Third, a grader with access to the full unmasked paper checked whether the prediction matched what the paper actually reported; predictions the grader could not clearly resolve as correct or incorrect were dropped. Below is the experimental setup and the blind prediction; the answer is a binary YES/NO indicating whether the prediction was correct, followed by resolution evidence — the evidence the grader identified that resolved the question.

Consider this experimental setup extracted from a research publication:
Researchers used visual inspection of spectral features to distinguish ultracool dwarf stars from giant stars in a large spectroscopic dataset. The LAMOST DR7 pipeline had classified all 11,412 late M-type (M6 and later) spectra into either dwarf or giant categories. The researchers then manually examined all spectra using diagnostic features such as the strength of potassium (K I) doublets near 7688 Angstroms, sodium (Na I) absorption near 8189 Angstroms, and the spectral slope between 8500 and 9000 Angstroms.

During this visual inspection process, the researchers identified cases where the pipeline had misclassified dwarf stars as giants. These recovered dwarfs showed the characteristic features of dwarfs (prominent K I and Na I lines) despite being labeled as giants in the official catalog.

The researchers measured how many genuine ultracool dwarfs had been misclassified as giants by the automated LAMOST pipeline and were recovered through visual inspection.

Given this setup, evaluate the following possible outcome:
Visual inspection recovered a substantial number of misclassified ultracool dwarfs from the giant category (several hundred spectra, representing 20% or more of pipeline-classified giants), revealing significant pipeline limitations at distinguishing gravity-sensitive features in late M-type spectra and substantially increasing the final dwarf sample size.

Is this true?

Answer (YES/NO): NO